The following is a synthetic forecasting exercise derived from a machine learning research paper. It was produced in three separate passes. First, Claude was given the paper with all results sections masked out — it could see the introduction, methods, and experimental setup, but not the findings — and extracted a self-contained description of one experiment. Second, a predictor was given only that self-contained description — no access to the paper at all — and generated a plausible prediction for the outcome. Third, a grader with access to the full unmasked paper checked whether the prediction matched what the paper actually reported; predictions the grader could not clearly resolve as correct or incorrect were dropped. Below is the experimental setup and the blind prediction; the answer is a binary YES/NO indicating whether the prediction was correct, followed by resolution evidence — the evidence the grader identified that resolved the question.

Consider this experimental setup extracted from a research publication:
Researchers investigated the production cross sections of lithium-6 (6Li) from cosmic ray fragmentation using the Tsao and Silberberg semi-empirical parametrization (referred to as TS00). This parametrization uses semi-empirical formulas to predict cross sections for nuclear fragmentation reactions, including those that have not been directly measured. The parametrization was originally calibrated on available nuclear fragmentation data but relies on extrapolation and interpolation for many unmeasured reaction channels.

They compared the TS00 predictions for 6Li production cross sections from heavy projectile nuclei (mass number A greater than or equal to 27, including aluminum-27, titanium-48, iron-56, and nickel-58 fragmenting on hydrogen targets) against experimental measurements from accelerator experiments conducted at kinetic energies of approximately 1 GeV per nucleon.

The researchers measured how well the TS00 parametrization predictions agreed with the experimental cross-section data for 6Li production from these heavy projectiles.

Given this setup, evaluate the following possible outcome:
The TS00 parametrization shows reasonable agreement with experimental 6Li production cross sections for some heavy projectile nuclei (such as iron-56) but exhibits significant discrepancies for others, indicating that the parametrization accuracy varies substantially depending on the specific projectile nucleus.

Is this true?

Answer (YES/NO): YES